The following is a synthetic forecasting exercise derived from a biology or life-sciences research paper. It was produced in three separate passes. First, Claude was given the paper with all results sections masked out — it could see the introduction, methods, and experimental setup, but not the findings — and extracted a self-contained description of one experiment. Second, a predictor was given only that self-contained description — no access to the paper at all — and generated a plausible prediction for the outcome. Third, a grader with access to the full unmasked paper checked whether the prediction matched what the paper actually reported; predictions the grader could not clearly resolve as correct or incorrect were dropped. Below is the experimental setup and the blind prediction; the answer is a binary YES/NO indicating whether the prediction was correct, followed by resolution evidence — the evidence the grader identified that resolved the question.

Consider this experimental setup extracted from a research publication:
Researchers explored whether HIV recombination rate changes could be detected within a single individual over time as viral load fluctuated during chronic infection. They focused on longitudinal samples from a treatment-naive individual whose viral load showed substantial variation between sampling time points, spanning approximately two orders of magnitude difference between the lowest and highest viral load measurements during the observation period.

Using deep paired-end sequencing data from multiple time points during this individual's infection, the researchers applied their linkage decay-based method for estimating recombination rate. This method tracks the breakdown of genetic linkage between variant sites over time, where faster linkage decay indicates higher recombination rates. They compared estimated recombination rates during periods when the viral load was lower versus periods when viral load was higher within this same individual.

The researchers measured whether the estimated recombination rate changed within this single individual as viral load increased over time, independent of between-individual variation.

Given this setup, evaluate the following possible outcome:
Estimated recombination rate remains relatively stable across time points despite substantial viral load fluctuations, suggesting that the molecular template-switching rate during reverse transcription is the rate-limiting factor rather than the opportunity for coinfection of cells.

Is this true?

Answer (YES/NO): NO